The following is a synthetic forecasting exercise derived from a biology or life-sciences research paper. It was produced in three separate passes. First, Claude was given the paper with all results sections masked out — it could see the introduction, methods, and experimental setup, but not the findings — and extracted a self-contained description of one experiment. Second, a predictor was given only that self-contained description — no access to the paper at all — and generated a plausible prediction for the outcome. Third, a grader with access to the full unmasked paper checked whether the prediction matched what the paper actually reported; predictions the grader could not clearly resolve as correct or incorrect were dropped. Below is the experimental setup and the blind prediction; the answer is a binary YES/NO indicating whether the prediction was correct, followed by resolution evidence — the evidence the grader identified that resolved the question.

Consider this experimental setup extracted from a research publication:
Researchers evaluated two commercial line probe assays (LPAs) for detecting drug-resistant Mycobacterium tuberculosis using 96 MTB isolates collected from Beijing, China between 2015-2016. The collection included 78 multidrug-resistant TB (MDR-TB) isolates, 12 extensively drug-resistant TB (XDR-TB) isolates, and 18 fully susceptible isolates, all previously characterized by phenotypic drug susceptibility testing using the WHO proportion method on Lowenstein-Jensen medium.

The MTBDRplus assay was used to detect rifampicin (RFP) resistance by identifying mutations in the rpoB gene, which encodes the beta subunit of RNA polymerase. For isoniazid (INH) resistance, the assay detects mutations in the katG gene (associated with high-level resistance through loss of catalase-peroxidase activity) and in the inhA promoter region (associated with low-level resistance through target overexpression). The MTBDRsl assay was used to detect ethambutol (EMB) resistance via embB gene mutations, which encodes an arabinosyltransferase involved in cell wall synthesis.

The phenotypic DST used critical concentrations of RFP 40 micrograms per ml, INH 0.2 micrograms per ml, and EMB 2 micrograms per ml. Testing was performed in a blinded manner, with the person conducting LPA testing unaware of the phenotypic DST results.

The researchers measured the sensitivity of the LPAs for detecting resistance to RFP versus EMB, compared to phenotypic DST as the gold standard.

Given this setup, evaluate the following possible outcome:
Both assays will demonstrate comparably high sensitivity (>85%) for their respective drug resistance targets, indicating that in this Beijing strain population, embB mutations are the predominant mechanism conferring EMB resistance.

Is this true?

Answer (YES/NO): NO